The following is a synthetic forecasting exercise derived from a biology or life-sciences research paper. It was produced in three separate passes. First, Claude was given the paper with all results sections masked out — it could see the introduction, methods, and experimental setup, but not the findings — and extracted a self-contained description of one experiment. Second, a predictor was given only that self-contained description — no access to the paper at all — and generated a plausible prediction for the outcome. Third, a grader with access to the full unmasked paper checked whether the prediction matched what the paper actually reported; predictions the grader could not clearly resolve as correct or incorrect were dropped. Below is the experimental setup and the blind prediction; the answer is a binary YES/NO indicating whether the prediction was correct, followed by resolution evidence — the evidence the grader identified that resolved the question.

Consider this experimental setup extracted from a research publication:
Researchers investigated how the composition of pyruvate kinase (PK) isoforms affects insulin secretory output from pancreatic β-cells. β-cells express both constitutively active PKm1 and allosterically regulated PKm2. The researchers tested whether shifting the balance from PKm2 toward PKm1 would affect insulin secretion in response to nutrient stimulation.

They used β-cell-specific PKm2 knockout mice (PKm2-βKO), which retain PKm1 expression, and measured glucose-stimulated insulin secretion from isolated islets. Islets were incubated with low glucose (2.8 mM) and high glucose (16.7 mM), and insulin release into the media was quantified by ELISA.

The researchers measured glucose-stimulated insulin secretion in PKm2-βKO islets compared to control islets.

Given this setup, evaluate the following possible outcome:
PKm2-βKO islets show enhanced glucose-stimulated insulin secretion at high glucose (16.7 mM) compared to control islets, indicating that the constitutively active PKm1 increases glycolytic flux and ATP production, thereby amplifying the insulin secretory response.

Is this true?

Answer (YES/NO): NO